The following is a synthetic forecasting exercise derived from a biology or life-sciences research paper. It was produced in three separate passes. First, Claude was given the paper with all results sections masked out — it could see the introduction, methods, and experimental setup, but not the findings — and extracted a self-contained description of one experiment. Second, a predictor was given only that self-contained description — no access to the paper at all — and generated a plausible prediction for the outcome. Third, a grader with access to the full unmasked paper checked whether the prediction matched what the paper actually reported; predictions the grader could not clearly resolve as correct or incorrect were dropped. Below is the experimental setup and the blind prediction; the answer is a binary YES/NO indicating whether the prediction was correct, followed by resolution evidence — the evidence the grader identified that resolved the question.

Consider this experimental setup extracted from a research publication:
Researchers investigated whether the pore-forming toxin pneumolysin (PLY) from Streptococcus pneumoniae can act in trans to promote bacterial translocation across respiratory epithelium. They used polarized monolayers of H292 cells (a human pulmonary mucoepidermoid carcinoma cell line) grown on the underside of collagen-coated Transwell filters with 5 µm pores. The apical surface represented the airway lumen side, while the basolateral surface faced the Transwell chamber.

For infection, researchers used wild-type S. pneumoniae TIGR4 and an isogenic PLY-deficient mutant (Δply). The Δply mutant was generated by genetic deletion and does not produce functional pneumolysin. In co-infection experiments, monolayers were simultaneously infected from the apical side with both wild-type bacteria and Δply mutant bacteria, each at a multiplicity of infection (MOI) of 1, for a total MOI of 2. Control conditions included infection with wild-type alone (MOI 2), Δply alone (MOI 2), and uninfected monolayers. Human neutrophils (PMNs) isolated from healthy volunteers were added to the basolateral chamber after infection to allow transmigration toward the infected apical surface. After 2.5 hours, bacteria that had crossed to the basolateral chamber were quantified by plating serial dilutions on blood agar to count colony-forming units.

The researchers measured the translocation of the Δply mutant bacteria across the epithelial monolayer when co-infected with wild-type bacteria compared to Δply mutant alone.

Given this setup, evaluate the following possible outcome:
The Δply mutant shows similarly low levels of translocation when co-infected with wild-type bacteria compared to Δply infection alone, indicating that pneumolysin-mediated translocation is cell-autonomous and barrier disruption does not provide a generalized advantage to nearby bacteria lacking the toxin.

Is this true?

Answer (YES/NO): NO